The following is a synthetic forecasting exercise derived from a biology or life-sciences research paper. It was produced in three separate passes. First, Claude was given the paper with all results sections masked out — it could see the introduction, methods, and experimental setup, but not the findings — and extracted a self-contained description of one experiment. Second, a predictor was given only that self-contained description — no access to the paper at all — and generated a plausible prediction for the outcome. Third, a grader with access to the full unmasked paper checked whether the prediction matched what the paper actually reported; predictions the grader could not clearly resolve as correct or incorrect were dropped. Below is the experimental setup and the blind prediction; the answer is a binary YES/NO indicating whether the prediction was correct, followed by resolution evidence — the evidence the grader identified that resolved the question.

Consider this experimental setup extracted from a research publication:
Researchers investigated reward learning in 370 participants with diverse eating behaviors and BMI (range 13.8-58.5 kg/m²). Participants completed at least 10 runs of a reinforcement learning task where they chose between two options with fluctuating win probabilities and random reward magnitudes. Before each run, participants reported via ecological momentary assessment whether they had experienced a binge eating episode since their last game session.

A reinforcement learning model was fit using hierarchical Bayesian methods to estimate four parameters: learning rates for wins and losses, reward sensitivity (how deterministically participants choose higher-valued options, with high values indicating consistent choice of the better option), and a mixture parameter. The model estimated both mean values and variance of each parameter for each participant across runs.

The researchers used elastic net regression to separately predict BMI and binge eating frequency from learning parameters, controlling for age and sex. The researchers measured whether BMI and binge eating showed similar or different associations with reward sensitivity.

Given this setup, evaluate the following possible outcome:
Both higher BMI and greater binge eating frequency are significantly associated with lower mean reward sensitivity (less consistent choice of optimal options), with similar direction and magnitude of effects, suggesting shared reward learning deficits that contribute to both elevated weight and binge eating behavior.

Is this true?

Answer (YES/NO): NO